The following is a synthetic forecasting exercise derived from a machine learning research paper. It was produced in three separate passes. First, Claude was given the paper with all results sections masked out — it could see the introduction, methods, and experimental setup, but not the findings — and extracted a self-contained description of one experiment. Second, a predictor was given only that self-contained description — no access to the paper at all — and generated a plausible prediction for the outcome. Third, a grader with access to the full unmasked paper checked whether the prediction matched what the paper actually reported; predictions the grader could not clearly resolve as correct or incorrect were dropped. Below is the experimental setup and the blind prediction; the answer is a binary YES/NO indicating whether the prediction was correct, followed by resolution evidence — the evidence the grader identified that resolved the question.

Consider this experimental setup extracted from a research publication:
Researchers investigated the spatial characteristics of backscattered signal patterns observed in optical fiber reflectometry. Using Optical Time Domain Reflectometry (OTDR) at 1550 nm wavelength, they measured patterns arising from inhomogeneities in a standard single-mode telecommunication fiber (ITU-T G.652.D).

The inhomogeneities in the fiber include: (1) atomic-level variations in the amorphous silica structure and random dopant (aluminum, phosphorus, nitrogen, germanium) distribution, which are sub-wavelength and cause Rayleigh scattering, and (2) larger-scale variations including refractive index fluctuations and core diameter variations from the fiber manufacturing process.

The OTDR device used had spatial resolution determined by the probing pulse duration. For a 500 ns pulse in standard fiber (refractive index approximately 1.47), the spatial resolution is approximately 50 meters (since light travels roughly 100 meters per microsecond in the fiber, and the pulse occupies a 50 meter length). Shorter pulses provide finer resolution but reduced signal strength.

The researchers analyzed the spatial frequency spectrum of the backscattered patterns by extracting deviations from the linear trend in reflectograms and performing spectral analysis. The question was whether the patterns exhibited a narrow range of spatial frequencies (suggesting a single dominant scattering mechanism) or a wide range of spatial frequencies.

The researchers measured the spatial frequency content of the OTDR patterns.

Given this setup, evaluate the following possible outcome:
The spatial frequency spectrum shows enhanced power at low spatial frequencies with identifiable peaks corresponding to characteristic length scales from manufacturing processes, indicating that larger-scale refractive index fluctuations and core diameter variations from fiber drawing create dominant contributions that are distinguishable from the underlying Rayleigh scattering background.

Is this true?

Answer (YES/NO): NO